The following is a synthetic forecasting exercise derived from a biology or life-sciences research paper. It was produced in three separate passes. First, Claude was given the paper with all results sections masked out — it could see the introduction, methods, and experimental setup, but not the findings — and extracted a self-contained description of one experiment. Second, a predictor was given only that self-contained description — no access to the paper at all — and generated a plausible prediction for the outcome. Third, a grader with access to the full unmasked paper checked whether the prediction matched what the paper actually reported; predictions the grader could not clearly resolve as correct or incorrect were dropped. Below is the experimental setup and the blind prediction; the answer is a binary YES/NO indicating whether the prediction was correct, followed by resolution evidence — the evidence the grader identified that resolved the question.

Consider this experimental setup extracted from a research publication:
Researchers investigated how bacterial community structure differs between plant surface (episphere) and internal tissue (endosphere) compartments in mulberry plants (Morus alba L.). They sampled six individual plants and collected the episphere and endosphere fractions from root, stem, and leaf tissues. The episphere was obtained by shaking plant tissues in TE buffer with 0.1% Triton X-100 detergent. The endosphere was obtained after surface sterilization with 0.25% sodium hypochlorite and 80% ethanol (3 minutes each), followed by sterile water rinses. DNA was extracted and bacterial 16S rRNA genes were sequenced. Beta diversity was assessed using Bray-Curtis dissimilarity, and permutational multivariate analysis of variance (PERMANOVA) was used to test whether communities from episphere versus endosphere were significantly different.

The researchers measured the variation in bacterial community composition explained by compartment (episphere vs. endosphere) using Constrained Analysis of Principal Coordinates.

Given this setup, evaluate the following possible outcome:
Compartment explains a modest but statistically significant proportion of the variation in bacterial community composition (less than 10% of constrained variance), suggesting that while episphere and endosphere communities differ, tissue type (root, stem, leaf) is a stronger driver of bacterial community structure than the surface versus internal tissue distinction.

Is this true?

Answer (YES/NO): NO